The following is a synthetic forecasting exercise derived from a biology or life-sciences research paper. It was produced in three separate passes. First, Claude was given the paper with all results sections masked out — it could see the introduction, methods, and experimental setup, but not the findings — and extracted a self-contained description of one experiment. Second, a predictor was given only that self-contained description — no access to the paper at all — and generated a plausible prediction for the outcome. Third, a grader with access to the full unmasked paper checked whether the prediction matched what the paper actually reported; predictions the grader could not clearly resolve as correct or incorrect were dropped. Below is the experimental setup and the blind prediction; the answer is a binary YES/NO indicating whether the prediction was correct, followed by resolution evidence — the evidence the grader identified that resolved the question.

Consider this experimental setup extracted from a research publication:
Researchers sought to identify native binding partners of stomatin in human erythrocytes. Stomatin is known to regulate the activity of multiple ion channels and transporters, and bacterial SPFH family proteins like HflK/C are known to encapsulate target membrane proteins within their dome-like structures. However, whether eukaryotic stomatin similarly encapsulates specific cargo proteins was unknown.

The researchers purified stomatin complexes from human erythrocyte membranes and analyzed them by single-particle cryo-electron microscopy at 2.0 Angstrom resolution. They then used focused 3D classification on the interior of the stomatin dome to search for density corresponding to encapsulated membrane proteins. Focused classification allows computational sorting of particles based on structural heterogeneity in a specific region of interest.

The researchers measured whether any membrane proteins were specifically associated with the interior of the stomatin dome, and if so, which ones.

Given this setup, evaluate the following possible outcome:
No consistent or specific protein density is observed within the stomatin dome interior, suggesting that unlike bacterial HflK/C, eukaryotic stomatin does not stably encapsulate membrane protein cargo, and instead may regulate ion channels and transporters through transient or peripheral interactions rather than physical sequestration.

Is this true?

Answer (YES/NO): NO